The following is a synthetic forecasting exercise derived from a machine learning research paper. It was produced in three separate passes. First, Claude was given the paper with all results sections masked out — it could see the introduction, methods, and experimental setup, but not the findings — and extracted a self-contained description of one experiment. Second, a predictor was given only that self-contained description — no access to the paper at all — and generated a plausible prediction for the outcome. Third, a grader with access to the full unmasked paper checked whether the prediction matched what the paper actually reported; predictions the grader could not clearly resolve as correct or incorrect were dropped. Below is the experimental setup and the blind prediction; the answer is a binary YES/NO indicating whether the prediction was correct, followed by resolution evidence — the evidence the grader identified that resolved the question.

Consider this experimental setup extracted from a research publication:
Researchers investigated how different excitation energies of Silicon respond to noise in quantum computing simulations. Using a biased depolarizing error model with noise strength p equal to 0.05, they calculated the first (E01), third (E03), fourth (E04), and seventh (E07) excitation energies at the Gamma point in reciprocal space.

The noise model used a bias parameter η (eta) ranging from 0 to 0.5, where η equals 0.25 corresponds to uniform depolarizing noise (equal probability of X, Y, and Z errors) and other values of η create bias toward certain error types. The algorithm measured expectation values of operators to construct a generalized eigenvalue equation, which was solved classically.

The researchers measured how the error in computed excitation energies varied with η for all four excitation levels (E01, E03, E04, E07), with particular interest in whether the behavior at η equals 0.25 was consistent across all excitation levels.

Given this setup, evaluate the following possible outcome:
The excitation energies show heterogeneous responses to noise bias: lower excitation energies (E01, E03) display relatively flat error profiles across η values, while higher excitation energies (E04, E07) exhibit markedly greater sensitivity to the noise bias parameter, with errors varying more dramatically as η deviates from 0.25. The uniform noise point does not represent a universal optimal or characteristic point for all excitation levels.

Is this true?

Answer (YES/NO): NO